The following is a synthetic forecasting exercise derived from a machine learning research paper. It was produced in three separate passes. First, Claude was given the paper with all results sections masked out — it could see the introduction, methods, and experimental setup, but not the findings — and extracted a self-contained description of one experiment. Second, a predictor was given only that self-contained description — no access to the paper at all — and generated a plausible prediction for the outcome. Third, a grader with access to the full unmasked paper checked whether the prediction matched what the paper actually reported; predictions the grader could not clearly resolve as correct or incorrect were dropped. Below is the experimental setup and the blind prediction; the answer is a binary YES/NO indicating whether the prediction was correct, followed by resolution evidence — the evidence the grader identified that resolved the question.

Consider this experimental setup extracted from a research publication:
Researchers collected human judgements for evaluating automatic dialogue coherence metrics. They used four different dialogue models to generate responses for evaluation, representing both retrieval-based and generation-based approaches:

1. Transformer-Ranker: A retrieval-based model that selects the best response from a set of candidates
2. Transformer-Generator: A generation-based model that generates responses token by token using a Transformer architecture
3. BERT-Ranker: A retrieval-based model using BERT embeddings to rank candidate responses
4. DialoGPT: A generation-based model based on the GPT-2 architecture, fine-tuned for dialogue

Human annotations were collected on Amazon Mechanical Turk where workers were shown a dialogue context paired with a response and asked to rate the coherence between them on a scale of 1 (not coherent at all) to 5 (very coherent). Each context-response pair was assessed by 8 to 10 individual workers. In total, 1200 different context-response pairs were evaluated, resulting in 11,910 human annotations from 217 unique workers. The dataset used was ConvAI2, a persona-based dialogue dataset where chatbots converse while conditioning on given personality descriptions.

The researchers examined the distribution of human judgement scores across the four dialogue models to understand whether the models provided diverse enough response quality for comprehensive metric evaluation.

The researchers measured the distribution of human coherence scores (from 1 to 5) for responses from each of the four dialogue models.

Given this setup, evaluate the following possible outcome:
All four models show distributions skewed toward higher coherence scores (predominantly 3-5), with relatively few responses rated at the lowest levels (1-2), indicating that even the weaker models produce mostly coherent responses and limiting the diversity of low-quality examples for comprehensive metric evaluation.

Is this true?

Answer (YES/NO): NO